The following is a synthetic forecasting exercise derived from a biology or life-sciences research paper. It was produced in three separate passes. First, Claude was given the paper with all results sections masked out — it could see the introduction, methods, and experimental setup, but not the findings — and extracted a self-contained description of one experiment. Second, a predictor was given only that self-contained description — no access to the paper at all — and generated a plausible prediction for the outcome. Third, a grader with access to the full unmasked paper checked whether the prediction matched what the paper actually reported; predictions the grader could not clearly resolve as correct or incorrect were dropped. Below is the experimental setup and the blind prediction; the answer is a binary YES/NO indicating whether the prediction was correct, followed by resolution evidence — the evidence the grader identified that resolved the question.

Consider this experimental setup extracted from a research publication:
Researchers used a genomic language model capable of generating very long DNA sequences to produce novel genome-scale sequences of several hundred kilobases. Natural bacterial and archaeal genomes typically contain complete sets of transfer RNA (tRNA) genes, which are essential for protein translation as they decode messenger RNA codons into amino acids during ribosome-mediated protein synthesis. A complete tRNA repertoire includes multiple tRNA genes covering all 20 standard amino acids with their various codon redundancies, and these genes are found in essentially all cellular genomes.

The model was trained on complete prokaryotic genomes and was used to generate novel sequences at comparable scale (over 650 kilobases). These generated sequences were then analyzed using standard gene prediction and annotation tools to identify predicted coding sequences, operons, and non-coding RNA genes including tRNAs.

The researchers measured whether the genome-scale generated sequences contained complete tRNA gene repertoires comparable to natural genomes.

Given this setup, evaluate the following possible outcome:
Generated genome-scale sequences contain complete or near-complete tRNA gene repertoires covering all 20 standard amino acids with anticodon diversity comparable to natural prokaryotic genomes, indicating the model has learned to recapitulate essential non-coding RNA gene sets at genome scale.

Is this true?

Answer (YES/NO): NO